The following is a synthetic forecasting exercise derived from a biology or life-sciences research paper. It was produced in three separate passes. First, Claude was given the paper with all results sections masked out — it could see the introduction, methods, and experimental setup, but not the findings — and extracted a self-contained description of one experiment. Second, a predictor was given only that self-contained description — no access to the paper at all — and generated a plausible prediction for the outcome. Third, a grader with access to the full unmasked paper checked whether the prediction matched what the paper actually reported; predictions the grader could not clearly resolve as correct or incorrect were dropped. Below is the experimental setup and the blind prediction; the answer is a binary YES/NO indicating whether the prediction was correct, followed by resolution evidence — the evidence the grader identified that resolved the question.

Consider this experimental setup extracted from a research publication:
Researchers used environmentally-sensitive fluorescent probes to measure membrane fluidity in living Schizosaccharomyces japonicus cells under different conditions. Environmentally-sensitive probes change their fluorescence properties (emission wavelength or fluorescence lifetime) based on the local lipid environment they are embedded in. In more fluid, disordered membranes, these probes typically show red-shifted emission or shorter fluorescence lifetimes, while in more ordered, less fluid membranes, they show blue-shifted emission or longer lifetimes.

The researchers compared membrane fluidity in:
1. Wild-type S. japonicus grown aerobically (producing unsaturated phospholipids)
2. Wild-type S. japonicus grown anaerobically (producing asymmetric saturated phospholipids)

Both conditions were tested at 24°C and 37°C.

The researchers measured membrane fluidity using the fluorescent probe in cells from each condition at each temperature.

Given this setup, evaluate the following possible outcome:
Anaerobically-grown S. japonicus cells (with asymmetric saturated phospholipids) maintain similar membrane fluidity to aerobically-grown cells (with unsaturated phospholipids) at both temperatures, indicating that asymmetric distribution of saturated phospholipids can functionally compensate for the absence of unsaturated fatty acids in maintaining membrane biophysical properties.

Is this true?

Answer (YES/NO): NO